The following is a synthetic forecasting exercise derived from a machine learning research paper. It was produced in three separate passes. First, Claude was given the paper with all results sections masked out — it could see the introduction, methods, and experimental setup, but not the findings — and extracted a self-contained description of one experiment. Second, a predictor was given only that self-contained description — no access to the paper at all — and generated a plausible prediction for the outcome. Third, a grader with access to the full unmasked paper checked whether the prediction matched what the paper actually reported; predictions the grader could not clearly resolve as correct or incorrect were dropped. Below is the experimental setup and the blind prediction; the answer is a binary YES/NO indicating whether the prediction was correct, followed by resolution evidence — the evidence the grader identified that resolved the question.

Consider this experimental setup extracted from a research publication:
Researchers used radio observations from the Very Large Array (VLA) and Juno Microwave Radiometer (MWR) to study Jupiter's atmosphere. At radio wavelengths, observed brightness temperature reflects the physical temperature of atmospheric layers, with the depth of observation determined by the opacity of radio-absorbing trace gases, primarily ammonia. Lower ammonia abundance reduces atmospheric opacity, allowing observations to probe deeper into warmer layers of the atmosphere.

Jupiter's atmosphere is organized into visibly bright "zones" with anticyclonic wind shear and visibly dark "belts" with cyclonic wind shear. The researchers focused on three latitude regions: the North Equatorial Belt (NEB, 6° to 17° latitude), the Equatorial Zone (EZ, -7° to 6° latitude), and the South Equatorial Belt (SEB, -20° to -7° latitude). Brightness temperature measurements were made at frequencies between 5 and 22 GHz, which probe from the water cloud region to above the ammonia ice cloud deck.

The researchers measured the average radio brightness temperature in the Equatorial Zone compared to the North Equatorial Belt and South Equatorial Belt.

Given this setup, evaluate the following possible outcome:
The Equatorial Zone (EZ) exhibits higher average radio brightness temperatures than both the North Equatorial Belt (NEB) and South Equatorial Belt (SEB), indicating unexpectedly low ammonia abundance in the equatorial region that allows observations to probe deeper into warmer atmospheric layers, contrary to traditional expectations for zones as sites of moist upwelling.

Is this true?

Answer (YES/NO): NO